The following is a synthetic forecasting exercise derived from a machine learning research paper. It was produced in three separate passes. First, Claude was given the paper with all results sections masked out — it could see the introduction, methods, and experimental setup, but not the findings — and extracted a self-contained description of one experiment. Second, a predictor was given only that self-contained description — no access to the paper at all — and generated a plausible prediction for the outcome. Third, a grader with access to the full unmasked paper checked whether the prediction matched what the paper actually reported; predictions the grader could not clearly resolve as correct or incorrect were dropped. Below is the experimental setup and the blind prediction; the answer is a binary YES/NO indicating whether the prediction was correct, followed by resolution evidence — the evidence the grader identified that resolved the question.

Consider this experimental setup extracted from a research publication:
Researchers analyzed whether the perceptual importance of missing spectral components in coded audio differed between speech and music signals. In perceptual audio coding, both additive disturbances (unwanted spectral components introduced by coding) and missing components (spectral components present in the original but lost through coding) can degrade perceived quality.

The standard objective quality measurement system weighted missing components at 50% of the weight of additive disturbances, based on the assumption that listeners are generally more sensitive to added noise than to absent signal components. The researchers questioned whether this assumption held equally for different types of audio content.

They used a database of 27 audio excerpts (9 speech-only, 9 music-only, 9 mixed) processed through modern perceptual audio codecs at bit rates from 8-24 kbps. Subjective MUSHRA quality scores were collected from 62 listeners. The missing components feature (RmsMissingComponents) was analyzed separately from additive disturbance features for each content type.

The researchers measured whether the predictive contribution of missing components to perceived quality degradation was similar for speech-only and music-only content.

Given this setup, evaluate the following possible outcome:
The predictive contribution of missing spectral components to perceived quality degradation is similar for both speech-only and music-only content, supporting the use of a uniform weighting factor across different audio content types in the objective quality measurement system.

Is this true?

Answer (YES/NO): NO